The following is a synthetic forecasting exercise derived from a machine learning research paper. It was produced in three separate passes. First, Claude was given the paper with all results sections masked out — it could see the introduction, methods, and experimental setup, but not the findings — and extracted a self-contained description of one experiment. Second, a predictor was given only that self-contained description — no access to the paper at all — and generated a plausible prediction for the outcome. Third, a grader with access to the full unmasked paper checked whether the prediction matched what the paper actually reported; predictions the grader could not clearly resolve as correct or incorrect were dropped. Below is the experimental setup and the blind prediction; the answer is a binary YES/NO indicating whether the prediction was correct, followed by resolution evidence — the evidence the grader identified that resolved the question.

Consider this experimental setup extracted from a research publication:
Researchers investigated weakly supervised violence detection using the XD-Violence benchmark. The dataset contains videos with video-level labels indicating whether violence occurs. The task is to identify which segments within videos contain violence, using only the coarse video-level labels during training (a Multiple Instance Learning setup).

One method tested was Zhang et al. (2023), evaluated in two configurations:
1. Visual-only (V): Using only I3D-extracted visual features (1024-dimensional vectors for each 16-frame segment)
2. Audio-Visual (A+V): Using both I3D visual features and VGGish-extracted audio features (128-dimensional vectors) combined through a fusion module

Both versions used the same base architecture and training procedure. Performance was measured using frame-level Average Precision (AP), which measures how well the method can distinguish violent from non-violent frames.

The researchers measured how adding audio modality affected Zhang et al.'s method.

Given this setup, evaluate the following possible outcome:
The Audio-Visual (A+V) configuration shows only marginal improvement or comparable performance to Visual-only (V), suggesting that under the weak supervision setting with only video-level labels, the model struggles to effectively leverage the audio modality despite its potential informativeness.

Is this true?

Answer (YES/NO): NO